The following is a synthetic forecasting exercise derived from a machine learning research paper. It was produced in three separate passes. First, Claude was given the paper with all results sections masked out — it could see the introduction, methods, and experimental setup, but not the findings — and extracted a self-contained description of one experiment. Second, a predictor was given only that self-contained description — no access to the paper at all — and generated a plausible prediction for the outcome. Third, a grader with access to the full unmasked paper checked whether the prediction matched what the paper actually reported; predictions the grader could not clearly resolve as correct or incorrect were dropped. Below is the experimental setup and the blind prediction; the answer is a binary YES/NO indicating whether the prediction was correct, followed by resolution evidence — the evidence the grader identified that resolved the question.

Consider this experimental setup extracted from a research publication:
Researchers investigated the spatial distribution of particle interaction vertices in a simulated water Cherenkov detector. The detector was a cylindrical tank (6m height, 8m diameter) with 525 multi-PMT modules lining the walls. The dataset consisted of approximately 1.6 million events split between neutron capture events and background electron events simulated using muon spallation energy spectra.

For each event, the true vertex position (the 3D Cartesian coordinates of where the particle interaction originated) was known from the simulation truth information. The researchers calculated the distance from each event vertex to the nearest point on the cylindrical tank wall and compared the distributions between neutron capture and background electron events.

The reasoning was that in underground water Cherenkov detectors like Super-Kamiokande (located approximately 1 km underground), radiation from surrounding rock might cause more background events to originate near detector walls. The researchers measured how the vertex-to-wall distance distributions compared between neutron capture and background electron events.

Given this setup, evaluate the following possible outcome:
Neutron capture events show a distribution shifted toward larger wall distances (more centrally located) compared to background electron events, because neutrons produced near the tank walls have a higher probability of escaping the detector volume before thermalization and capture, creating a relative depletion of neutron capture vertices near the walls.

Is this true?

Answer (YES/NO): YES